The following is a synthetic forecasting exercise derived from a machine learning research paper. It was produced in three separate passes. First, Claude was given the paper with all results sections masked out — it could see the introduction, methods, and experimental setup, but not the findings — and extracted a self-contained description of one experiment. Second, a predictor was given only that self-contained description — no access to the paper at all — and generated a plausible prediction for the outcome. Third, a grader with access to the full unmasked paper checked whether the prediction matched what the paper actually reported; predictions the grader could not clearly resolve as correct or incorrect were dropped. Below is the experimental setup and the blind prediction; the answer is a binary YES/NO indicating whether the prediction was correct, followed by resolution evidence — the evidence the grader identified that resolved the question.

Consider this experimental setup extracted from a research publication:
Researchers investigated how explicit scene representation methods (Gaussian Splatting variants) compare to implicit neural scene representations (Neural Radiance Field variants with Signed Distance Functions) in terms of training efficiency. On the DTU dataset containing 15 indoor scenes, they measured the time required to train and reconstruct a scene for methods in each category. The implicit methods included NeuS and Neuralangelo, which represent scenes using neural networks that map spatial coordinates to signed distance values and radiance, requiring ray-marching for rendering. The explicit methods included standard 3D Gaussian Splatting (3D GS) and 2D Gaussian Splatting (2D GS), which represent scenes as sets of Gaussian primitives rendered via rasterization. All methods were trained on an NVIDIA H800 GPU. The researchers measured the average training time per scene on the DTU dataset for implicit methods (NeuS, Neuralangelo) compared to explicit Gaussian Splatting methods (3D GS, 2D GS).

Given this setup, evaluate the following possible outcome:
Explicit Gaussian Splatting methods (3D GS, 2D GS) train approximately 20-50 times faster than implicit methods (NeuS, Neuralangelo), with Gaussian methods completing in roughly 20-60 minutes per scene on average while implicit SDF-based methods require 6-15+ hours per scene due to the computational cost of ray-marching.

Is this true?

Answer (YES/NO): NO